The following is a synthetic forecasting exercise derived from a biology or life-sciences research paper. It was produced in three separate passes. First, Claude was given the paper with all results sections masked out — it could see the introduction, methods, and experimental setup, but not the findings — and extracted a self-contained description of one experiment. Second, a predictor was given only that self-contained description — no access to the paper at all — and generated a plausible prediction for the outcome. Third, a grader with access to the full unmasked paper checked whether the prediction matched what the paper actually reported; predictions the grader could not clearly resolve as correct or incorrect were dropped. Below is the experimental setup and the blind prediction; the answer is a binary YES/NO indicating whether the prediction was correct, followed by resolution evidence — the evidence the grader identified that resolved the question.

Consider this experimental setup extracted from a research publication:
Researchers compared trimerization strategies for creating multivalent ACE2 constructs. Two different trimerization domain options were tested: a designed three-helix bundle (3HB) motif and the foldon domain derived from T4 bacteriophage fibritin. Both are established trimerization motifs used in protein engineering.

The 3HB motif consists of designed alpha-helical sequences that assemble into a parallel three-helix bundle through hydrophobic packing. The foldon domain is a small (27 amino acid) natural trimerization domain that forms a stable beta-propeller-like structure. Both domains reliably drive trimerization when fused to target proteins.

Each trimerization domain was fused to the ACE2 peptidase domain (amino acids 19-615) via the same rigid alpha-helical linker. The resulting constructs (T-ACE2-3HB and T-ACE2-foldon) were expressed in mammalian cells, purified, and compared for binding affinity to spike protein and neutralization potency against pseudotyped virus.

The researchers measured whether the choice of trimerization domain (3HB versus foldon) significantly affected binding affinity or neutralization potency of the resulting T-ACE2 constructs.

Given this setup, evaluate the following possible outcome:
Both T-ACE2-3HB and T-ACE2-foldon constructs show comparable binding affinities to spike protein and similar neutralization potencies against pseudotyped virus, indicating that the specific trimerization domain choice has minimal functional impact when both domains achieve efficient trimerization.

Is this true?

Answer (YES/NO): YES